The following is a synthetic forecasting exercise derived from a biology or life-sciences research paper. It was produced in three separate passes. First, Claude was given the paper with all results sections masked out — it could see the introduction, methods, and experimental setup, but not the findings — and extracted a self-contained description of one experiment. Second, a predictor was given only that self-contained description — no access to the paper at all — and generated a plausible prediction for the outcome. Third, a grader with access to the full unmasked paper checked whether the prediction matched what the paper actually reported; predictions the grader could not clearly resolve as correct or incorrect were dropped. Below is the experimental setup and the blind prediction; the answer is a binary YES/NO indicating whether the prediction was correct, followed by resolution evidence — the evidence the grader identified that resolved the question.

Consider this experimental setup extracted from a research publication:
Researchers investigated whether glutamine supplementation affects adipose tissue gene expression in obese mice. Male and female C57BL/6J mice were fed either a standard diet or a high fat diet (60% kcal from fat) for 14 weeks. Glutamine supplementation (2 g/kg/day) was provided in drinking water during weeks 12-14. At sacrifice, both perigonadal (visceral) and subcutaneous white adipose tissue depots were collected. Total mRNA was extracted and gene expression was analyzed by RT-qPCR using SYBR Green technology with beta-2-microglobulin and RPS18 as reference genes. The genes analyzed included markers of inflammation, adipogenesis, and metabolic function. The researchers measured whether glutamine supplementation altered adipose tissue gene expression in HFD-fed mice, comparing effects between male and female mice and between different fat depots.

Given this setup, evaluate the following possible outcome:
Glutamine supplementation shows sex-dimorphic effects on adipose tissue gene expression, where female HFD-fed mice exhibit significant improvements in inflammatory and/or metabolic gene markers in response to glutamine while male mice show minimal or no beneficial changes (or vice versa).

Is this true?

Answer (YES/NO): NO